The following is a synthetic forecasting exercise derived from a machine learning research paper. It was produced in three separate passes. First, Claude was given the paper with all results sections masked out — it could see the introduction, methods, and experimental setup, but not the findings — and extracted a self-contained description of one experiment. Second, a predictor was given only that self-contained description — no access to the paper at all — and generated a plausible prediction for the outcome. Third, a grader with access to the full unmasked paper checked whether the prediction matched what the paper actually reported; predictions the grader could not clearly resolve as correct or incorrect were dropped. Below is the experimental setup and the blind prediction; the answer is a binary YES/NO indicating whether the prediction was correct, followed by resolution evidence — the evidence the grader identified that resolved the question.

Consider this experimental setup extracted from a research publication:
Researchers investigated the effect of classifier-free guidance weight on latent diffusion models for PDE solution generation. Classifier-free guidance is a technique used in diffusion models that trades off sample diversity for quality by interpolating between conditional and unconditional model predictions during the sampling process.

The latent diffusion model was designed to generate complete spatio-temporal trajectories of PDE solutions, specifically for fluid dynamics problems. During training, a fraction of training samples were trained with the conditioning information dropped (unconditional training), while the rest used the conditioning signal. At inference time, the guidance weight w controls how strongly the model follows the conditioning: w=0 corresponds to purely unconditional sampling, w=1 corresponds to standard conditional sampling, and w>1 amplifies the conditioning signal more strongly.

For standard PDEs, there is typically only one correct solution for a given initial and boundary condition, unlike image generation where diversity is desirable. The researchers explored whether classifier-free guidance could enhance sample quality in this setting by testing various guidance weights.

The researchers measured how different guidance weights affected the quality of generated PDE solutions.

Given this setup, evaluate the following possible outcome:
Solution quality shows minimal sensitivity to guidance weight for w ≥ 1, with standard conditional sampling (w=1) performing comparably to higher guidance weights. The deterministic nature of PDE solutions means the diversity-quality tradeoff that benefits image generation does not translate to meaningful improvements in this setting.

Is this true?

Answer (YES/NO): NO